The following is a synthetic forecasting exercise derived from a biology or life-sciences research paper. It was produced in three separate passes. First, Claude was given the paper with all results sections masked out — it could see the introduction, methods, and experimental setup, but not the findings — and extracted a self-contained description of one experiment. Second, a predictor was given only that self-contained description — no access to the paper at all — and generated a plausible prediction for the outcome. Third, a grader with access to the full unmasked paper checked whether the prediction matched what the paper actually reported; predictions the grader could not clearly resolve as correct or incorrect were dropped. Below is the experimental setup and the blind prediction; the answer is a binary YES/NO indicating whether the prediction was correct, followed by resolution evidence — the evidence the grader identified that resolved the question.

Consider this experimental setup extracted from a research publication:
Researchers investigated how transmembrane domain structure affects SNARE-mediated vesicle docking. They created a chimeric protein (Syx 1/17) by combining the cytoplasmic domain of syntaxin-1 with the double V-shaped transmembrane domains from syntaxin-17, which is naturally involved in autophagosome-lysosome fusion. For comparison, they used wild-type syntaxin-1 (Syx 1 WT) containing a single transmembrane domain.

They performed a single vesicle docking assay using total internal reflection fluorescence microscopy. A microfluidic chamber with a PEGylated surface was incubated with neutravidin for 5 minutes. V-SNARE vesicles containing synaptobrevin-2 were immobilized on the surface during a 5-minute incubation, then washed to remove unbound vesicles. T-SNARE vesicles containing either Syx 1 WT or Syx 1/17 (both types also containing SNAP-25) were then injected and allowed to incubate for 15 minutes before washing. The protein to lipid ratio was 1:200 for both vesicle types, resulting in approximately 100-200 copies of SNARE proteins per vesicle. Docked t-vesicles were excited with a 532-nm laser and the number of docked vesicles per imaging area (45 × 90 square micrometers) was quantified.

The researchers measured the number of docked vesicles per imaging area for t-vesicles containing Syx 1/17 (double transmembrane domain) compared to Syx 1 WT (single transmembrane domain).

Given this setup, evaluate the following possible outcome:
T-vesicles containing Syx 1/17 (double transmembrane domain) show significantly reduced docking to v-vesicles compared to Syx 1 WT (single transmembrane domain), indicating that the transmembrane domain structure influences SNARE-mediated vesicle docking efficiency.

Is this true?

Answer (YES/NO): NO